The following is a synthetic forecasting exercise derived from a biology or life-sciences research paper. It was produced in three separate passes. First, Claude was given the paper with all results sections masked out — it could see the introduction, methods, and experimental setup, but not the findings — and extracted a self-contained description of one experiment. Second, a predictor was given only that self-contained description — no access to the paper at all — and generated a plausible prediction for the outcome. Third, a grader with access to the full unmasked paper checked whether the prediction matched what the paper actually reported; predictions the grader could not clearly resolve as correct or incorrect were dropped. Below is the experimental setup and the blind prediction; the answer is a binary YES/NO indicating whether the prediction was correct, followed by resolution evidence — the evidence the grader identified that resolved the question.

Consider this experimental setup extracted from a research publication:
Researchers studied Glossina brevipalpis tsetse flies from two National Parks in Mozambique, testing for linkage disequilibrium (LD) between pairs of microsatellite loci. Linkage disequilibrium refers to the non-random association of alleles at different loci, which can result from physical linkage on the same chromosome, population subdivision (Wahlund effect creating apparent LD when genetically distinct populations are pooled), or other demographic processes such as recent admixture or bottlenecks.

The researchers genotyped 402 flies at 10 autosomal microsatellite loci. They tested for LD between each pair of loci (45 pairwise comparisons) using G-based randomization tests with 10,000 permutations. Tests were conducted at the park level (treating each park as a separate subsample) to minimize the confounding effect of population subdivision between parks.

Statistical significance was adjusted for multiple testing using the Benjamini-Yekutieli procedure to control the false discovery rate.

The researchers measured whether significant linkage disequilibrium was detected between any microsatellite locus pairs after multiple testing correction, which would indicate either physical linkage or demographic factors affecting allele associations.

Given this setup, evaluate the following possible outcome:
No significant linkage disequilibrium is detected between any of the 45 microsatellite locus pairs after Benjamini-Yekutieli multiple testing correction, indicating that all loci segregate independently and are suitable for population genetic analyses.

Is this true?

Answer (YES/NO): NO